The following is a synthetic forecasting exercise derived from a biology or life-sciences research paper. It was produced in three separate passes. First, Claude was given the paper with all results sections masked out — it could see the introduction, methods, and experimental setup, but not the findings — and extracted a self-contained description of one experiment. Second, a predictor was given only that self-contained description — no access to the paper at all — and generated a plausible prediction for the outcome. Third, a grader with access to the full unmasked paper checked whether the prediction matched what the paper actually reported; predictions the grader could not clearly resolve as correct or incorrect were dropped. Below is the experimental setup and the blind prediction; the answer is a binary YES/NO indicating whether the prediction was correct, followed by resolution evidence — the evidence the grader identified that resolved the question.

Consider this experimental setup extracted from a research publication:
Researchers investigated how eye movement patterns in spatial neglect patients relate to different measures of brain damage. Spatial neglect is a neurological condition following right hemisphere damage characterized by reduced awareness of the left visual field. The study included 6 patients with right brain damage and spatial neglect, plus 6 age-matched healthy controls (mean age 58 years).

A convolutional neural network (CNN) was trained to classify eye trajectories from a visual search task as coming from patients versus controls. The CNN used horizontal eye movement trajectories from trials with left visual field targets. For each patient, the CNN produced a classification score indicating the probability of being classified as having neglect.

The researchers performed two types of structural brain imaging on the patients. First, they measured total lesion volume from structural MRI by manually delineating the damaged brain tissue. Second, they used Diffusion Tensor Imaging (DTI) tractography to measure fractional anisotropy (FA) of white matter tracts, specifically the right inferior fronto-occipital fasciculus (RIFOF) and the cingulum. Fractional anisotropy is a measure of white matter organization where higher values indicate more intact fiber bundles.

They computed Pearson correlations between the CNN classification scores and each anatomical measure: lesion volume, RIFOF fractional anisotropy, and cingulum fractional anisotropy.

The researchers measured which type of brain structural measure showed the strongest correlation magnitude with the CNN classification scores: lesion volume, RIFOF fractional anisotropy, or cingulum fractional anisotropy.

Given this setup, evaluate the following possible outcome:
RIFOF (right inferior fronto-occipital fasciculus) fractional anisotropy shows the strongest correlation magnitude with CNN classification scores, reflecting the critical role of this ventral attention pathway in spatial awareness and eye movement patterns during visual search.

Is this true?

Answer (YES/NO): NO